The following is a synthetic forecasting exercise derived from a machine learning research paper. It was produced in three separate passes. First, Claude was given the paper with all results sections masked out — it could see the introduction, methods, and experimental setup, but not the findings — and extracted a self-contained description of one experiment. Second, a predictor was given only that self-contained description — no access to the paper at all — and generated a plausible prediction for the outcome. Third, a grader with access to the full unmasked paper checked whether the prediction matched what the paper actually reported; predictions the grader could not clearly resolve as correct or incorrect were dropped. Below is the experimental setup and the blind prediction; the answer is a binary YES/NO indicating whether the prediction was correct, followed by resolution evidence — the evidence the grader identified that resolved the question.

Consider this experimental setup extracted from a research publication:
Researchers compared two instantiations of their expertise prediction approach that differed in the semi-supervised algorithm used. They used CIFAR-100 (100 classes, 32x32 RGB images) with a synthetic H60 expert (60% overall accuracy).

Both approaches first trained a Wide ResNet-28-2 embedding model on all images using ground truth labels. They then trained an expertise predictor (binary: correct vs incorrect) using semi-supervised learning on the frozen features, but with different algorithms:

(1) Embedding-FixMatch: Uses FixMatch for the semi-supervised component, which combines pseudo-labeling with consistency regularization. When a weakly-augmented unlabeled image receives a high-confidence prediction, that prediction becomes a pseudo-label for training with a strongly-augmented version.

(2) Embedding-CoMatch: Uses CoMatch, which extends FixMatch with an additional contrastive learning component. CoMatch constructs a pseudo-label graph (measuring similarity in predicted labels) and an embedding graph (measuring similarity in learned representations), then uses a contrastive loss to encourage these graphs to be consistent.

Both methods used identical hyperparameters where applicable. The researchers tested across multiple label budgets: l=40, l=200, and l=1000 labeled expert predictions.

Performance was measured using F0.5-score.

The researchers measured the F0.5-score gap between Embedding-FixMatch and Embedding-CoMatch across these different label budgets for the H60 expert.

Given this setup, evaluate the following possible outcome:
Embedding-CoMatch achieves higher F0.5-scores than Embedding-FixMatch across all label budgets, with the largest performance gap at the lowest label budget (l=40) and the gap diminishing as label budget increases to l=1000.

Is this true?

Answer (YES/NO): NO